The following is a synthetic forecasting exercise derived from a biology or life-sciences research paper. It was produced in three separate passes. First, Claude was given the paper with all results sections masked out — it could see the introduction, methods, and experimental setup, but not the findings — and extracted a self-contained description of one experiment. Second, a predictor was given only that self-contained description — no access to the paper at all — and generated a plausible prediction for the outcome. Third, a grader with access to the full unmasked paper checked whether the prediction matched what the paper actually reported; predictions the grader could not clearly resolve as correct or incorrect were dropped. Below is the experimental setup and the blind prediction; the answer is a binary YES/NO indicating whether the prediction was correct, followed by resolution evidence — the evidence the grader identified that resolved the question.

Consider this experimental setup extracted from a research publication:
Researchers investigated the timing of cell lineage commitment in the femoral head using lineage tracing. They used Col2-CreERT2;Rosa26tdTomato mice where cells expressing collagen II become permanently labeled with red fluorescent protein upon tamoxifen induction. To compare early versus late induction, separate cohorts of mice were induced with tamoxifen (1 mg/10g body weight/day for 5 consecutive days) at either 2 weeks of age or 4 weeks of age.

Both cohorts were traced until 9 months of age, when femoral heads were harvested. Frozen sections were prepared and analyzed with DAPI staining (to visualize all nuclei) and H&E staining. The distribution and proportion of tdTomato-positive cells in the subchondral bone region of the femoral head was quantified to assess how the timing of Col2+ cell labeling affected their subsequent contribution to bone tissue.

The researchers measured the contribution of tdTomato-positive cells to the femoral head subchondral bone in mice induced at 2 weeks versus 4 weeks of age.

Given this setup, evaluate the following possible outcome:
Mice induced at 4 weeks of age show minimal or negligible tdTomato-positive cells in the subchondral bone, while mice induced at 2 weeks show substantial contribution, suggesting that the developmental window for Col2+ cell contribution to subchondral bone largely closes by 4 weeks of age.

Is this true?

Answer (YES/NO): YES